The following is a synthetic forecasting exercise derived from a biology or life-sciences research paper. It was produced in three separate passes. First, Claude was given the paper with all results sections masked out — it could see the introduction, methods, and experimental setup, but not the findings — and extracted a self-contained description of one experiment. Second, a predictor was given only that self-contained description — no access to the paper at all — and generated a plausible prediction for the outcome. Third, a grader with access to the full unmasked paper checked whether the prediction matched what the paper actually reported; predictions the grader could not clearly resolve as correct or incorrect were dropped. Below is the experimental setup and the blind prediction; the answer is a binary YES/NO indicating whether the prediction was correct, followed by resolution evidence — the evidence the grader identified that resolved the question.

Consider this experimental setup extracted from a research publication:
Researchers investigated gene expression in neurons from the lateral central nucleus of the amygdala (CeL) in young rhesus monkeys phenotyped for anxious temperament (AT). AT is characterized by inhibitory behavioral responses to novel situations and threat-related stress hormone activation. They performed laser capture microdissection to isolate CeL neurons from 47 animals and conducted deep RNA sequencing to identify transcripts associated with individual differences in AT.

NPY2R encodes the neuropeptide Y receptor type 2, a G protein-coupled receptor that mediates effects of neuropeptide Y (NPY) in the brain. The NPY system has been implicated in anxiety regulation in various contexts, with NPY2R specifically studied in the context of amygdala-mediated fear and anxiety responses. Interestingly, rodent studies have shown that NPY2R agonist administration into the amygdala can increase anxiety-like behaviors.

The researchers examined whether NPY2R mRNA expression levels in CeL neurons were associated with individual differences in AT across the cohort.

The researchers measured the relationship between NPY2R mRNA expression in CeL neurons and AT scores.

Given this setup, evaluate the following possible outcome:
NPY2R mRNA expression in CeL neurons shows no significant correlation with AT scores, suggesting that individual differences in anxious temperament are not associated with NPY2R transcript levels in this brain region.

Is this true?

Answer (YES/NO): NO